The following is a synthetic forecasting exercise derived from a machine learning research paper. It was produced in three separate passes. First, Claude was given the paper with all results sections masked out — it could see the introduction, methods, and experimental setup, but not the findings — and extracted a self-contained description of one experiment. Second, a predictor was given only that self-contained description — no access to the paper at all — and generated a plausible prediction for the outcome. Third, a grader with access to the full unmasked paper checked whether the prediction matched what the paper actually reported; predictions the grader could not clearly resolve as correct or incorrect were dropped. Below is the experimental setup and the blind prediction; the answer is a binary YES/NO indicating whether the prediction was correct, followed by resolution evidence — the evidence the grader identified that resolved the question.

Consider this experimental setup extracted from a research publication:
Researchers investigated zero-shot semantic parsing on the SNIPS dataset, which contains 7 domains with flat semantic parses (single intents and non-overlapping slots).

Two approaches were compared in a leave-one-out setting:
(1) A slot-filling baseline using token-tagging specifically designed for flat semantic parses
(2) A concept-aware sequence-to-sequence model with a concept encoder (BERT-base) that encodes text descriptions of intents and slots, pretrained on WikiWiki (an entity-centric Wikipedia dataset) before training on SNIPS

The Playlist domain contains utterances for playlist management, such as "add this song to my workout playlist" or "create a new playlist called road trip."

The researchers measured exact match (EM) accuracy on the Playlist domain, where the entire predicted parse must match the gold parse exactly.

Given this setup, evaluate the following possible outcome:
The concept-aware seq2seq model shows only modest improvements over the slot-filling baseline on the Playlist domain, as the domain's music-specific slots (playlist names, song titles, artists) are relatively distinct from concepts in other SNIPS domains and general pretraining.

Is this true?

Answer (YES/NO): NO